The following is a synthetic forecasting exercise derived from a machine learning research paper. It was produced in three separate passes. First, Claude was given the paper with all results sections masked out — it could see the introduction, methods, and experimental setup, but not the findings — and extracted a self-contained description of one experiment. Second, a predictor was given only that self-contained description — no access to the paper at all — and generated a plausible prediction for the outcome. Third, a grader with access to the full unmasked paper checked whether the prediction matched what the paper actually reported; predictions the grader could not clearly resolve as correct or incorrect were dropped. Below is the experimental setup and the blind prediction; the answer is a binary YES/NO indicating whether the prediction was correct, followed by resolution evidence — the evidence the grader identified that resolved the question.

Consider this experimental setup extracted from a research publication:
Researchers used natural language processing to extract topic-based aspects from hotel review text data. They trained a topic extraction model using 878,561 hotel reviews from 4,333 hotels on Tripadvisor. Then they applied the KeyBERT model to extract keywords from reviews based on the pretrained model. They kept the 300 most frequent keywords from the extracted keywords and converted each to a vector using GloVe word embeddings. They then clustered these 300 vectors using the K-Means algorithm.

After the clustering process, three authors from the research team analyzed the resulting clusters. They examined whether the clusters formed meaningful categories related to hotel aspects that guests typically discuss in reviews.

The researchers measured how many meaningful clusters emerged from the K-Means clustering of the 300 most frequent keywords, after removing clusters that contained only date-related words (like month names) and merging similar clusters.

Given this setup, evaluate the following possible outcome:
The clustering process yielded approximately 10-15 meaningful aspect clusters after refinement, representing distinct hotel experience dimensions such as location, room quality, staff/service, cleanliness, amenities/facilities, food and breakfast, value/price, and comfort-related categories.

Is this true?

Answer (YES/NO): NO